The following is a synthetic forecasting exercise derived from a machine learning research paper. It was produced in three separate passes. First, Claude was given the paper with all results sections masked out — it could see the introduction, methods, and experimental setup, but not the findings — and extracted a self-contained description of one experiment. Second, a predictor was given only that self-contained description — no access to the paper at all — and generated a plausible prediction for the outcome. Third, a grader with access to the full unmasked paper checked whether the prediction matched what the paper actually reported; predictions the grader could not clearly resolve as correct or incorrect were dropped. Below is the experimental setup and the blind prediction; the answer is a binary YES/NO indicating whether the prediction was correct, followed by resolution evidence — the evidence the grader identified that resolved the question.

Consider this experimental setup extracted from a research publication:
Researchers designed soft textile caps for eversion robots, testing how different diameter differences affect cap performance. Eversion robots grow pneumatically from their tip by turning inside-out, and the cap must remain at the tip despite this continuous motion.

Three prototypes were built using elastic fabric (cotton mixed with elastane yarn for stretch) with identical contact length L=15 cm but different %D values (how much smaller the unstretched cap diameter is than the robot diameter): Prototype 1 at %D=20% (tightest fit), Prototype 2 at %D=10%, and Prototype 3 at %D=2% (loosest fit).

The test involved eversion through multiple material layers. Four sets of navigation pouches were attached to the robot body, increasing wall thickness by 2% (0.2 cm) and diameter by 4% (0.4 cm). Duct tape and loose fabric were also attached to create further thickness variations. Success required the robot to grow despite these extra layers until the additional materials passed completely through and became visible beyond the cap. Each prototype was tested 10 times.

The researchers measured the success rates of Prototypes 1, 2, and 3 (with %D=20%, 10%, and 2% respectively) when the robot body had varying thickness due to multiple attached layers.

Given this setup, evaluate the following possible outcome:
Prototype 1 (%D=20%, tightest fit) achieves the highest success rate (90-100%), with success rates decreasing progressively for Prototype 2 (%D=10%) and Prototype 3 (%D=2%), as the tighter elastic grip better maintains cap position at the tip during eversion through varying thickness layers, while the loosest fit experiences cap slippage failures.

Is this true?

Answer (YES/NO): NO